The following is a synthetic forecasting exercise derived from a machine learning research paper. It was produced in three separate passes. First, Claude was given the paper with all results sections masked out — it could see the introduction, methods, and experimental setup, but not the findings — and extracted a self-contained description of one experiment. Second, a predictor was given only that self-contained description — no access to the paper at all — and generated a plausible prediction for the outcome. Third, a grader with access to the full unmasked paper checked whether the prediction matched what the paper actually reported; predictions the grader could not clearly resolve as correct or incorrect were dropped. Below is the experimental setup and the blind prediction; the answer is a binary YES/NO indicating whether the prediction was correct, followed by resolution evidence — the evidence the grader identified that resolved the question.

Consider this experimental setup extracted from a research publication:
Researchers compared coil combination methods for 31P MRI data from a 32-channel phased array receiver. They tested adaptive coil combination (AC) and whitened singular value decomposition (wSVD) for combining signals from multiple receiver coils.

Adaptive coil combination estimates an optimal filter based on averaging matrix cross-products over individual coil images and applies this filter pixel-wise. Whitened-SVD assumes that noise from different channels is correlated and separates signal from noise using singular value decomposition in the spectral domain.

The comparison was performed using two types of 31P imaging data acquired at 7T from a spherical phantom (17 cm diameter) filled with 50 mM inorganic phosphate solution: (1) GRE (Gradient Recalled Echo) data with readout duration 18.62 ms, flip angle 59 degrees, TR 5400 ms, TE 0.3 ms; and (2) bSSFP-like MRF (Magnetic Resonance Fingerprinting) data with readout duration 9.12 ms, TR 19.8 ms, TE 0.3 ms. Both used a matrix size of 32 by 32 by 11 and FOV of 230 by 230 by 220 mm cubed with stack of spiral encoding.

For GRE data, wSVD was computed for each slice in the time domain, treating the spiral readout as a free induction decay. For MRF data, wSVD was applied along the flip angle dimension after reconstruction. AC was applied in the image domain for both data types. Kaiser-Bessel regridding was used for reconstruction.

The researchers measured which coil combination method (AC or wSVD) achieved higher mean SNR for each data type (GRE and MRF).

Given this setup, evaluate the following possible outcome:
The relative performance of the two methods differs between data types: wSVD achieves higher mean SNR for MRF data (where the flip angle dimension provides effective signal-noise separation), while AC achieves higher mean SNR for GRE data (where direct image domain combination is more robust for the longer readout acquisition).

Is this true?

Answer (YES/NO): YES